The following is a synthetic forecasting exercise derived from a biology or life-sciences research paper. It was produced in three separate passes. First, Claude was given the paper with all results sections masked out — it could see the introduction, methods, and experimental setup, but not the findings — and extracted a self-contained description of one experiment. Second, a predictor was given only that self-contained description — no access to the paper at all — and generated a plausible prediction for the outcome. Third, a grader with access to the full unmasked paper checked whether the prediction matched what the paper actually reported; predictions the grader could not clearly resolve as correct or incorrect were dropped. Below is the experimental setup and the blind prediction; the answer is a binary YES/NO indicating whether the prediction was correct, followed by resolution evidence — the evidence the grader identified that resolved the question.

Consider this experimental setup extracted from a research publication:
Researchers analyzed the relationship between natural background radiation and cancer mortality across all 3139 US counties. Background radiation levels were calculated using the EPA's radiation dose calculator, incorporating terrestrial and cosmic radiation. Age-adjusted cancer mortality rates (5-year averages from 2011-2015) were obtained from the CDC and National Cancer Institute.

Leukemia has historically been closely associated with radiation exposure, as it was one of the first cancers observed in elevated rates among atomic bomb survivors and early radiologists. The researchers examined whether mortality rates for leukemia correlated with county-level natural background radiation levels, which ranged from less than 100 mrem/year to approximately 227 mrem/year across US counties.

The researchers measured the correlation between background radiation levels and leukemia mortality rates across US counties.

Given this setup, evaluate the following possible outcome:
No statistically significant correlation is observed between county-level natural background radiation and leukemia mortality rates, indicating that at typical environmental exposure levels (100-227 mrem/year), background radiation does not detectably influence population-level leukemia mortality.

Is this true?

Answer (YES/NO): YES